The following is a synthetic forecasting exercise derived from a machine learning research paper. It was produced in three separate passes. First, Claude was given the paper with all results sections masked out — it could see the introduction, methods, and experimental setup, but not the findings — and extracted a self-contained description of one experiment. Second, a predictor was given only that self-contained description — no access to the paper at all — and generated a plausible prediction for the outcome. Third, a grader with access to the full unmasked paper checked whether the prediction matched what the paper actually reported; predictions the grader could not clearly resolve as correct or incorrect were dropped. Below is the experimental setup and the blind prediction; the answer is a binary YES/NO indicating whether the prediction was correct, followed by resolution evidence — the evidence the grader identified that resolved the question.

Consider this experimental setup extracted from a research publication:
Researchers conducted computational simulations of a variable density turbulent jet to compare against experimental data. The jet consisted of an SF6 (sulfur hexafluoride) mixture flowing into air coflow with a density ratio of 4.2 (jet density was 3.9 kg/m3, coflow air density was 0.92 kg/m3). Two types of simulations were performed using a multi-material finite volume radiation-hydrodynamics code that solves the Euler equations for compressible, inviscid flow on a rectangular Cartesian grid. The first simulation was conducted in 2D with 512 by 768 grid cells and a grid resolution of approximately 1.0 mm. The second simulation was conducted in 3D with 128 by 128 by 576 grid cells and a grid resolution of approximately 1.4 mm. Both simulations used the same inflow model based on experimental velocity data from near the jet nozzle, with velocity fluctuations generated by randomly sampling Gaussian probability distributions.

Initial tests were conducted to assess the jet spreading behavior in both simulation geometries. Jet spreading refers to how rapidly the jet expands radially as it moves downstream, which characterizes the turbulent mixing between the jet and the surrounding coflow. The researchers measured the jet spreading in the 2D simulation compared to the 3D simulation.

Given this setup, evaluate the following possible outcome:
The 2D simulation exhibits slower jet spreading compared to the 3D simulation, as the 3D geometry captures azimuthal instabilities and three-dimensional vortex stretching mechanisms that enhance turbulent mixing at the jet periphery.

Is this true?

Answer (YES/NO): NO